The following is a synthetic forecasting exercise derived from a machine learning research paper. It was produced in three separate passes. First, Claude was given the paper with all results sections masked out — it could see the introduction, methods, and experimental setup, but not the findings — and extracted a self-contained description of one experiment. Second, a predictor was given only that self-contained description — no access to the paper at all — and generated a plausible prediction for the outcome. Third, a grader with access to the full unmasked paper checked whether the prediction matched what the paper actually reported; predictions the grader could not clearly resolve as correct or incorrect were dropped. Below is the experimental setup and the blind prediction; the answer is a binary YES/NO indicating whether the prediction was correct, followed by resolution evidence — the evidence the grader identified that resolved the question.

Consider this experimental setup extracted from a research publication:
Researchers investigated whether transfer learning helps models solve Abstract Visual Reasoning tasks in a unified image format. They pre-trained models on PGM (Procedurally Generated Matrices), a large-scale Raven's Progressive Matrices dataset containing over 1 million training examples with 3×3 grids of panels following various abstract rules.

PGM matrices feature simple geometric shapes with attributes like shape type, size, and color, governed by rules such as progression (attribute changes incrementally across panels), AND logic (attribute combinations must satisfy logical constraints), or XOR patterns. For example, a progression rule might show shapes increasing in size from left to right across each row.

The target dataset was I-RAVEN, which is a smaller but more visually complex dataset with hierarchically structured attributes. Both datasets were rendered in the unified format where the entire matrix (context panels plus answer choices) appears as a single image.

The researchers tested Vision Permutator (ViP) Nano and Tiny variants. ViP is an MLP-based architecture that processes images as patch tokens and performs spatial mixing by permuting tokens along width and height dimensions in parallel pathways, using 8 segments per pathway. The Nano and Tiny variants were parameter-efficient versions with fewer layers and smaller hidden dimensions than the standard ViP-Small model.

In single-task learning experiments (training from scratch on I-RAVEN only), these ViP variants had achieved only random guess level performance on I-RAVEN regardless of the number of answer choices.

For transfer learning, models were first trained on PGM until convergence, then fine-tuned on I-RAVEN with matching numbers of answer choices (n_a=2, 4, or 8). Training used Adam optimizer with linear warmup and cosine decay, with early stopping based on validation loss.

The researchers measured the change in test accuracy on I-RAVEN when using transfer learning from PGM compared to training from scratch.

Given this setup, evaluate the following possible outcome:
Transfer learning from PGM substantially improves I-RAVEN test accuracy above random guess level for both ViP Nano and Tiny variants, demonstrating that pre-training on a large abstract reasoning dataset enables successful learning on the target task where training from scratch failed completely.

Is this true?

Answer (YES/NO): YES